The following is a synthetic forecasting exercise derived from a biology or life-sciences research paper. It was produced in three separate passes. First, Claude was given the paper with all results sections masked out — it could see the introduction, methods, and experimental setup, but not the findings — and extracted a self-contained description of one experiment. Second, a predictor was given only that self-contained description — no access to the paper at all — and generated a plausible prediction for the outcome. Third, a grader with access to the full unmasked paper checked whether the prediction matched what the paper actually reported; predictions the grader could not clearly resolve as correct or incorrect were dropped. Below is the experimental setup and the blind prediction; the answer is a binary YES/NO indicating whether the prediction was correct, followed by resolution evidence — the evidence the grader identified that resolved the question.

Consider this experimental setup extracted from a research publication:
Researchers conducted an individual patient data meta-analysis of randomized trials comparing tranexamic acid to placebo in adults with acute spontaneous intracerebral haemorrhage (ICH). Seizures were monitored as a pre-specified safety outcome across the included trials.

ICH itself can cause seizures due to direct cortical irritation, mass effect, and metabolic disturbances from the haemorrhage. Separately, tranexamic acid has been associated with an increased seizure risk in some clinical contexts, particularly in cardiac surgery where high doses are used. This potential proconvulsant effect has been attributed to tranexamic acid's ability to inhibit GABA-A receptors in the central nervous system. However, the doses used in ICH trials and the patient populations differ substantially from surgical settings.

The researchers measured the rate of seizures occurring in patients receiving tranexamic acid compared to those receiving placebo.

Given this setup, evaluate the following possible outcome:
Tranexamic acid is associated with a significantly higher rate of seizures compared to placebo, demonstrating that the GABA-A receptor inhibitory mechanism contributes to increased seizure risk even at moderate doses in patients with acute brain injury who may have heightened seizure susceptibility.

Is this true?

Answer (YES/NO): NO